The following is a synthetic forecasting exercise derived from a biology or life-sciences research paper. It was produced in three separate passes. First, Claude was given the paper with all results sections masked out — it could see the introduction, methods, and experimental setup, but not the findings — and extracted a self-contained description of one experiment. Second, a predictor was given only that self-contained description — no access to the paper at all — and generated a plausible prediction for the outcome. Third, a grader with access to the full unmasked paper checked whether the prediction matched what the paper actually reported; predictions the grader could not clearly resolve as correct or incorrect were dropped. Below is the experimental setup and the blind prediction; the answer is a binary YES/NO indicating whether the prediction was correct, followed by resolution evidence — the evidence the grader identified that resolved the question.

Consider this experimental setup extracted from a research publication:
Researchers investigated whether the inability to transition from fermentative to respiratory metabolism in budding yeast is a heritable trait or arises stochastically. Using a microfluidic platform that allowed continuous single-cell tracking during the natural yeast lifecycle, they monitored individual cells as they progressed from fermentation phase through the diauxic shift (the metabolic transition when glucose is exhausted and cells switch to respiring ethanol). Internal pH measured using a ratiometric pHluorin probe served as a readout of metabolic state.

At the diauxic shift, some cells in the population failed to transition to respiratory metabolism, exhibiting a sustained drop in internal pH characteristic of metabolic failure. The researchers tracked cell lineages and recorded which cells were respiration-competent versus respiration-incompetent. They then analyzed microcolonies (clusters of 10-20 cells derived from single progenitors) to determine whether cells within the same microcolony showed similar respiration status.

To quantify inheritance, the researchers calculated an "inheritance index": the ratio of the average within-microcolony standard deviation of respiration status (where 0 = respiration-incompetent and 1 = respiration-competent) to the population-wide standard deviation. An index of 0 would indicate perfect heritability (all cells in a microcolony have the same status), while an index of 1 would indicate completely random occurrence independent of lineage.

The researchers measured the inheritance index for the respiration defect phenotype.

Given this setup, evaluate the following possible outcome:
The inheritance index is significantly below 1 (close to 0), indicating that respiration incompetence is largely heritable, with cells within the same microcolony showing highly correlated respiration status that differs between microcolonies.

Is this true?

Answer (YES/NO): NO